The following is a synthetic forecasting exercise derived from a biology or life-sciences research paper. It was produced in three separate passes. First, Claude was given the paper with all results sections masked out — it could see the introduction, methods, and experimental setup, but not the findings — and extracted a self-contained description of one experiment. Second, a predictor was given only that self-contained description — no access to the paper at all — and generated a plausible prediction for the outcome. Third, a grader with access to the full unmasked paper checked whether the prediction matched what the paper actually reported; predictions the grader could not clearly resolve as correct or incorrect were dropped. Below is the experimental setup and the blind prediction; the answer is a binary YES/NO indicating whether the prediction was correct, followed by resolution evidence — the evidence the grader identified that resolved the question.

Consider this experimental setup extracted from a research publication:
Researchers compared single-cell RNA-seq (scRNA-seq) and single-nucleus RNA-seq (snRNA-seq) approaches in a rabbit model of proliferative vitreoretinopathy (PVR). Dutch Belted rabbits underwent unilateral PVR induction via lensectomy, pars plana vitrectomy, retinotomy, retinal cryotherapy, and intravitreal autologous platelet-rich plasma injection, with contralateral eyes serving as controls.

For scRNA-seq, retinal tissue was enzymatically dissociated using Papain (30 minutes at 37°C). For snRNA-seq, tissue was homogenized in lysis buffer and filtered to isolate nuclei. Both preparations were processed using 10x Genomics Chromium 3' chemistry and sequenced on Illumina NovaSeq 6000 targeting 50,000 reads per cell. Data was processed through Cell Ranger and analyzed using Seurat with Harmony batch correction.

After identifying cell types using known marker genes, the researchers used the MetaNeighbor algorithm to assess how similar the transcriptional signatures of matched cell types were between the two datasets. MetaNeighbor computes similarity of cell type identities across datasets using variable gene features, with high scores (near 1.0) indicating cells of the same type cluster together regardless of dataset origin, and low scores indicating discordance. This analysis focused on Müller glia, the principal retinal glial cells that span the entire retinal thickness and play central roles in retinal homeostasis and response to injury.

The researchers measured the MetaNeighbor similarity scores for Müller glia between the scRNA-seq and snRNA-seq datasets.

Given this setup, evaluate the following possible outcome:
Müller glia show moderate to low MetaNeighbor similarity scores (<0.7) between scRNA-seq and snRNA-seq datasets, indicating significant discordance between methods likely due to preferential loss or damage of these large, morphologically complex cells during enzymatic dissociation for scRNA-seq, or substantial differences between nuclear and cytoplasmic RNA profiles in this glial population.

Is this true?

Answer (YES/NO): NO